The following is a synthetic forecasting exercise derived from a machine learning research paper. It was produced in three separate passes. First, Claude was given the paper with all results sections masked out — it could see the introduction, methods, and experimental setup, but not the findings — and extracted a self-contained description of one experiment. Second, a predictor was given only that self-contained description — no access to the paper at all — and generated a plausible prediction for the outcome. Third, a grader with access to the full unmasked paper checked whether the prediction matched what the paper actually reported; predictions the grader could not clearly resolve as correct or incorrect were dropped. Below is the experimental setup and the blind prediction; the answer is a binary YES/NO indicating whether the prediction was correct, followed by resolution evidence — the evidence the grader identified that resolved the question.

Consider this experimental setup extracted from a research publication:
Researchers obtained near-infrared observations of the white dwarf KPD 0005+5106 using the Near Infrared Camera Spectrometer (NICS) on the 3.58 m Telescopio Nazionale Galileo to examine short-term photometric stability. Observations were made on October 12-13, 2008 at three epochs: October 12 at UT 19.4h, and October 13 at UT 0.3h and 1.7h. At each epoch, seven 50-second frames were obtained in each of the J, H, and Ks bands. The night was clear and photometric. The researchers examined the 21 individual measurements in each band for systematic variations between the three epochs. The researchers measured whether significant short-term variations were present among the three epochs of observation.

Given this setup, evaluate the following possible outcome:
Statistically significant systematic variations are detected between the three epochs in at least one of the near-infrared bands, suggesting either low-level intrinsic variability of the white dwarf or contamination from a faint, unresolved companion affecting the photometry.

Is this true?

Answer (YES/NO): NO